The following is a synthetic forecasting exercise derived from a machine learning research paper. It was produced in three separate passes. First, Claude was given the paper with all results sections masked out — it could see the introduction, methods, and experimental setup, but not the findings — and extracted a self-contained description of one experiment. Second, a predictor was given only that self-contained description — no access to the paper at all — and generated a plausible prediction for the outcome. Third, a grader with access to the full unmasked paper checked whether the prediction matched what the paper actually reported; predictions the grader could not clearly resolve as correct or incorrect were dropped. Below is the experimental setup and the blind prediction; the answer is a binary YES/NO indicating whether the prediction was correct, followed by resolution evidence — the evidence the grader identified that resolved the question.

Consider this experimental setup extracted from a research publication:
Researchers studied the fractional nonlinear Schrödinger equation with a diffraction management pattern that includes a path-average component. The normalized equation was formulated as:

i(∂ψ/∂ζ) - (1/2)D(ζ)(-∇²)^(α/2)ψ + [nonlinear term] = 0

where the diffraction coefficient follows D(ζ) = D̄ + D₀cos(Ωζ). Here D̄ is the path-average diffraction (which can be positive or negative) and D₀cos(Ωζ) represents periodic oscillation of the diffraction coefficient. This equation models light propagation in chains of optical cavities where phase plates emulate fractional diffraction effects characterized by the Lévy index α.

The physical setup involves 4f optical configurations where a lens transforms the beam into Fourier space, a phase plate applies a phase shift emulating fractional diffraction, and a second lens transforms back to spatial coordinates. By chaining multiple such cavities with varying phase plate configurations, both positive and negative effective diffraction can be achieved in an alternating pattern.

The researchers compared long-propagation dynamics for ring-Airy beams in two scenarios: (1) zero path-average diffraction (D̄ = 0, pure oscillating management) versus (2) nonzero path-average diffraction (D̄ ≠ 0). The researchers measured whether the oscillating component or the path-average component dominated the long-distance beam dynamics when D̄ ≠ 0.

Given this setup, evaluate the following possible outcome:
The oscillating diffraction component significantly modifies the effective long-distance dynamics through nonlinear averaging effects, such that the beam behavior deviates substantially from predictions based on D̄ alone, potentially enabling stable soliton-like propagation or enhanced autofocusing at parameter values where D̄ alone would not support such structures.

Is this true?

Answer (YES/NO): NO